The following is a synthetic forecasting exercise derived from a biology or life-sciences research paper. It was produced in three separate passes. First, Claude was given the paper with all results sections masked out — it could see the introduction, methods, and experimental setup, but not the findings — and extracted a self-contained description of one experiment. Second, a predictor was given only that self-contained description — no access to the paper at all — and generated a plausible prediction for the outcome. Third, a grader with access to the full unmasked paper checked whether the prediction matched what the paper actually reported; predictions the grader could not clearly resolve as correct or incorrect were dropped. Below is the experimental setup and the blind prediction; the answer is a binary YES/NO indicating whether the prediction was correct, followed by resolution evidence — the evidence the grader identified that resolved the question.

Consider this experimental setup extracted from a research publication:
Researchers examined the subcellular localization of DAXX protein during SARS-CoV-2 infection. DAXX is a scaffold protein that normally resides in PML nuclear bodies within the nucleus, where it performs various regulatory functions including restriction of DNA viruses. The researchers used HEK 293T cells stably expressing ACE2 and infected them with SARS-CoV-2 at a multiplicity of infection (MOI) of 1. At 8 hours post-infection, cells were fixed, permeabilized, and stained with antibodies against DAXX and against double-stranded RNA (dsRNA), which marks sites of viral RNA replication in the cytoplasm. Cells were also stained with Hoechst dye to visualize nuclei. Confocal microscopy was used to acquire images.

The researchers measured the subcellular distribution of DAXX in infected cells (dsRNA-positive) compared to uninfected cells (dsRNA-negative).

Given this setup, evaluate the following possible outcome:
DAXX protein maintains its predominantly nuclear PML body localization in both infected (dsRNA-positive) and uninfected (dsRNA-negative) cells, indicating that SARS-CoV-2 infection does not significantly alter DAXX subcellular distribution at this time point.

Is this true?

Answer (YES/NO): NO